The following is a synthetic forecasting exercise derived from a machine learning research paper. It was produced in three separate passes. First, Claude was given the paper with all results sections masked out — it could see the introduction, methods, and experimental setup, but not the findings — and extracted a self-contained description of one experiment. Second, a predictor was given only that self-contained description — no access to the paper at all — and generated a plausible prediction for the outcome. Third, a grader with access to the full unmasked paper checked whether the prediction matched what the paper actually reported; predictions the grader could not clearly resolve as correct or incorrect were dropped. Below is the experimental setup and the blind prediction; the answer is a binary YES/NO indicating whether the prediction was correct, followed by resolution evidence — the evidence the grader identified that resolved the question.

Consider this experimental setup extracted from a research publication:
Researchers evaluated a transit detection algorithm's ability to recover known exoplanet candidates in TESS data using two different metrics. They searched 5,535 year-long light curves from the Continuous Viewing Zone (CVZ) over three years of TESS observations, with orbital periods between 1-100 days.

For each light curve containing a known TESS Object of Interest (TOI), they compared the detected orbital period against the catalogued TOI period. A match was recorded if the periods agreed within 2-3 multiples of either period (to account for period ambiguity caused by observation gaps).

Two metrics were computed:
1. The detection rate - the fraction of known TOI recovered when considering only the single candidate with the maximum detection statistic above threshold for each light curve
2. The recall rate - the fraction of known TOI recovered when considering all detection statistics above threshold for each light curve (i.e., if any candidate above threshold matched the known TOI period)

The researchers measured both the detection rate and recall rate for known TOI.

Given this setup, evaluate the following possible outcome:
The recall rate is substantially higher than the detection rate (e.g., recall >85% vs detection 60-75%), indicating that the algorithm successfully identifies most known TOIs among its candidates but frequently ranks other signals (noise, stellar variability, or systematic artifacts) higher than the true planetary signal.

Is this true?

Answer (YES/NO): NO